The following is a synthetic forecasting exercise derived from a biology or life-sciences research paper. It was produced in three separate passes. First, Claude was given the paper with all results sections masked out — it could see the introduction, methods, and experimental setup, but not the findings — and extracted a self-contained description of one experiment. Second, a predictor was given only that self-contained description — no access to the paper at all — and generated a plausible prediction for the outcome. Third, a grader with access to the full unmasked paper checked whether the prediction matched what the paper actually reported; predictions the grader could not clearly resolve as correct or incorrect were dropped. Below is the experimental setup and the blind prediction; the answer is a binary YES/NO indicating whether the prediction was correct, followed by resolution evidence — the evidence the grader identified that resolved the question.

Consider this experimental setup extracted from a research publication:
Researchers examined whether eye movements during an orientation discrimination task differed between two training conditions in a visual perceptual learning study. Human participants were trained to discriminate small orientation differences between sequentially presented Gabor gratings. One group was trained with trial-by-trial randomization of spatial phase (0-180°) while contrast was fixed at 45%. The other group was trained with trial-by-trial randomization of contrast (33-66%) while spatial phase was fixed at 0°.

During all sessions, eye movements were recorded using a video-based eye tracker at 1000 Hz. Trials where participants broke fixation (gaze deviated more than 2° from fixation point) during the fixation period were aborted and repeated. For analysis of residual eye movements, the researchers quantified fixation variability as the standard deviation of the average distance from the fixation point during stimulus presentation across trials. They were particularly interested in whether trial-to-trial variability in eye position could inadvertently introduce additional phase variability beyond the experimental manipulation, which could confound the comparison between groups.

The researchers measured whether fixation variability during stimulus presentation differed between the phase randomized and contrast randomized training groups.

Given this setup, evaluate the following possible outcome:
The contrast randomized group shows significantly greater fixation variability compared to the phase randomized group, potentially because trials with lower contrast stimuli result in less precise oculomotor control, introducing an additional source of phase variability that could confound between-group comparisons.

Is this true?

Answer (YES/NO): NO